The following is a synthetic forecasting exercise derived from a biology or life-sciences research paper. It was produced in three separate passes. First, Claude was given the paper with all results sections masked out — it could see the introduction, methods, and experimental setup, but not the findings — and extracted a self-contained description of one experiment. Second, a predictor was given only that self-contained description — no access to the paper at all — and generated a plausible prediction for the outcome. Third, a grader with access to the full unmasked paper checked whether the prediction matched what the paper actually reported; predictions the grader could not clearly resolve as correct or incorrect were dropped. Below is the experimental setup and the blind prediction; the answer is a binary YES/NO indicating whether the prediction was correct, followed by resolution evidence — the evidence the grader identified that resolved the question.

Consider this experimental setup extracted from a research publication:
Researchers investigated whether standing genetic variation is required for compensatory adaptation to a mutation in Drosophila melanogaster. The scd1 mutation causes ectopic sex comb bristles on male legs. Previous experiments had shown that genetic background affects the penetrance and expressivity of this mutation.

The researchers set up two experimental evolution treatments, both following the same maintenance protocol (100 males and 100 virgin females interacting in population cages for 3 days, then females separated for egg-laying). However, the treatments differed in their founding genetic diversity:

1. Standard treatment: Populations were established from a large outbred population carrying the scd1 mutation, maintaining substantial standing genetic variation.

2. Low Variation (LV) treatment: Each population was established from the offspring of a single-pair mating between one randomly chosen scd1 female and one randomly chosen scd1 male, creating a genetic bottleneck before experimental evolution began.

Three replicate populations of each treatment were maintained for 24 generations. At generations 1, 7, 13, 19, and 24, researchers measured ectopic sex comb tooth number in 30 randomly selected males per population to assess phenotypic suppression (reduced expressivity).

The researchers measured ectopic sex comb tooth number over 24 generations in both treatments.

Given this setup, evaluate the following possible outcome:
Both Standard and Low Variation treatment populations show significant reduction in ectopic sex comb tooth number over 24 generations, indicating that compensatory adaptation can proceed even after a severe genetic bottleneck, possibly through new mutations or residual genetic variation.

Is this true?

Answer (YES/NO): NO